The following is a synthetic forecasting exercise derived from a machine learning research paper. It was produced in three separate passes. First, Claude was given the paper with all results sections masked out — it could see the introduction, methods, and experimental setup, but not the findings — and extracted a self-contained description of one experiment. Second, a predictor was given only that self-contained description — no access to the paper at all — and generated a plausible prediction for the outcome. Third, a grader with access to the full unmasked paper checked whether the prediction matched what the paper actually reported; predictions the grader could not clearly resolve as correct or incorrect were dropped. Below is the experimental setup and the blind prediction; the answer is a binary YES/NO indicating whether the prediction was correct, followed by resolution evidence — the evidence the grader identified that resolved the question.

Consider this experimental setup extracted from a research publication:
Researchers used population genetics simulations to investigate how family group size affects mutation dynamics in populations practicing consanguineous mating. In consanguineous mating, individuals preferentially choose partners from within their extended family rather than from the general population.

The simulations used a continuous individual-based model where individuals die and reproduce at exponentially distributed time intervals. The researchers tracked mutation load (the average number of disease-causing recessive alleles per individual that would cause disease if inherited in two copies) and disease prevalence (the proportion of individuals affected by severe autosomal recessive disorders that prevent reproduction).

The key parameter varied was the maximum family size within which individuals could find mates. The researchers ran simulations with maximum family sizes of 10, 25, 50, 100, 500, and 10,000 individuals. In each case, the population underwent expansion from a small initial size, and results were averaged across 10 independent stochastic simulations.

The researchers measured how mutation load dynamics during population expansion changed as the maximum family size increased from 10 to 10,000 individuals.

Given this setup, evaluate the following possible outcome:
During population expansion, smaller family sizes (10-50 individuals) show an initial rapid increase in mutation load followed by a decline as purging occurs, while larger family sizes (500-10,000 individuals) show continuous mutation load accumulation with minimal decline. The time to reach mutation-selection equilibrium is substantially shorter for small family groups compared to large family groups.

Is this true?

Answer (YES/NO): NO